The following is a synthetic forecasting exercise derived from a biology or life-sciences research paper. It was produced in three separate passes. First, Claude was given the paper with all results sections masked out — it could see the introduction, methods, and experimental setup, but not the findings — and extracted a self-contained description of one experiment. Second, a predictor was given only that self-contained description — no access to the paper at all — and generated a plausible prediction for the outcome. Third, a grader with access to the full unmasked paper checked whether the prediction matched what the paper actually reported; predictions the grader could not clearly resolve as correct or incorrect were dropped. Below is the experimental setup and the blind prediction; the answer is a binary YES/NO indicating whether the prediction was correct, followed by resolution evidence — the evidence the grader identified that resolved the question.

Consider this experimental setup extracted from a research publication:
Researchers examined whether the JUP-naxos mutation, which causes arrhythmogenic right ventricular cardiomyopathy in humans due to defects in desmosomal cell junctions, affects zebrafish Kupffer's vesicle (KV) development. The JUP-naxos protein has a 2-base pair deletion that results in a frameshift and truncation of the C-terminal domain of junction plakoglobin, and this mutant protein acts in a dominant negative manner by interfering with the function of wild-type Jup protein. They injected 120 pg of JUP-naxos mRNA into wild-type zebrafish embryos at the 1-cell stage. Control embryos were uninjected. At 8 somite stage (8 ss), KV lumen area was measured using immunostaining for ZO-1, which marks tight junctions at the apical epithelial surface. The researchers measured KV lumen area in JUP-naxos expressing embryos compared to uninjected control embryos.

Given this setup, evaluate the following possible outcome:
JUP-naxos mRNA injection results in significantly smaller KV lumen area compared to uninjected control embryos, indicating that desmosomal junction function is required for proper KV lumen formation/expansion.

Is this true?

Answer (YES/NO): YES